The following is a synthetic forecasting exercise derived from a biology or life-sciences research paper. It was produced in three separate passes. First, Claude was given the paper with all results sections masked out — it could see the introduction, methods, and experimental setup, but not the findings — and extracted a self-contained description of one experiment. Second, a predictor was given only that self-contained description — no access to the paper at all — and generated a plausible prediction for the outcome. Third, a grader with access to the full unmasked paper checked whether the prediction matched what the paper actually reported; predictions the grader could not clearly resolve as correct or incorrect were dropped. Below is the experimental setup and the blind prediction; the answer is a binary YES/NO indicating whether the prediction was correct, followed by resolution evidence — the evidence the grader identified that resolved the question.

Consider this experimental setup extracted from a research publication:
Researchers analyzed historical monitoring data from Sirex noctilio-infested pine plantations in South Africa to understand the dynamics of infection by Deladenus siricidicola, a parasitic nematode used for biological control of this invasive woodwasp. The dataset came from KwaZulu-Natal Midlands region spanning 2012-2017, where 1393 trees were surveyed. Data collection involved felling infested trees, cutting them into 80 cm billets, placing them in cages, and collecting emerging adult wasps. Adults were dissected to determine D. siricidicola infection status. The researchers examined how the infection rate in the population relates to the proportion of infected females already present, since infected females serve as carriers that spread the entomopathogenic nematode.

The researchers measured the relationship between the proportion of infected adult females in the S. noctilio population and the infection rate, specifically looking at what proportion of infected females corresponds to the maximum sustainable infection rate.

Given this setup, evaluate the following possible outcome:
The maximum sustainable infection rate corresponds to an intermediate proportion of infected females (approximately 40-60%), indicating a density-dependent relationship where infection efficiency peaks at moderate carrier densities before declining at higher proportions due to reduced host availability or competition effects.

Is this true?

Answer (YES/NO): NO